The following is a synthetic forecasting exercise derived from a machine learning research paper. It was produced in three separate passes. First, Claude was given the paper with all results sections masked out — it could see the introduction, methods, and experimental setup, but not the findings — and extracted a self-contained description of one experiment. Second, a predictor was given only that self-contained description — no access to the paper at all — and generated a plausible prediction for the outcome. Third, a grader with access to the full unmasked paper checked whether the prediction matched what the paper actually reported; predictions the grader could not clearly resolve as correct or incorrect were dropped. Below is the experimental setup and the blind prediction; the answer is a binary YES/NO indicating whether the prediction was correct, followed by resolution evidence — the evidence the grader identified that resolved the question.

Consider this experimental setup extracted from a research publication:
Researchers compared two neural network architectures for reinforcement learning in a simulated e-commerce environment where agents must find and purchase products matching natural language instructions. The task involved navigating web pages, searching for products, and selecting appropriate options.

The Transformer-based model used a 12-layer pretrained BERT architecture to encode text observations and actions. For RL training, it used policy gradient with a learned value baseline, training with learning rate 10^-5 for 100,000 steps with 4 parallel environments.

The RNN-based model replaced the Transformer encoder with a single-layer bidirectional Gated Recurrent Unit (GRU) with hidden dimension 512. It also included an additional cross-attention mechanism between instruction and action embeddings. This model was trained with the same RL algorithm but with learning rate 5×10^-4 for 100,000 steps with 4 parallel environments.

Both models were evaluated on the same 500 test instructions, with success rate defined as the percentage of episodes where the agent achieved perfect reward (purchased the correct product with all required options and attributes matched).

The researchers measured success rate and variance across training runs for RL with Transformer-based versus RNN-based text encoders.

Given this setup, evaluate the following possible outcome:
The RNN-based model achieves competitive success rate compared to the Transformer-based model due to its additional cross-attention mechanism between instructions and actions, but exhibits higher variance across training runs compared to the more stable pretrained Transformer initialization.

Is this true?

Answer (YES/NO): NO